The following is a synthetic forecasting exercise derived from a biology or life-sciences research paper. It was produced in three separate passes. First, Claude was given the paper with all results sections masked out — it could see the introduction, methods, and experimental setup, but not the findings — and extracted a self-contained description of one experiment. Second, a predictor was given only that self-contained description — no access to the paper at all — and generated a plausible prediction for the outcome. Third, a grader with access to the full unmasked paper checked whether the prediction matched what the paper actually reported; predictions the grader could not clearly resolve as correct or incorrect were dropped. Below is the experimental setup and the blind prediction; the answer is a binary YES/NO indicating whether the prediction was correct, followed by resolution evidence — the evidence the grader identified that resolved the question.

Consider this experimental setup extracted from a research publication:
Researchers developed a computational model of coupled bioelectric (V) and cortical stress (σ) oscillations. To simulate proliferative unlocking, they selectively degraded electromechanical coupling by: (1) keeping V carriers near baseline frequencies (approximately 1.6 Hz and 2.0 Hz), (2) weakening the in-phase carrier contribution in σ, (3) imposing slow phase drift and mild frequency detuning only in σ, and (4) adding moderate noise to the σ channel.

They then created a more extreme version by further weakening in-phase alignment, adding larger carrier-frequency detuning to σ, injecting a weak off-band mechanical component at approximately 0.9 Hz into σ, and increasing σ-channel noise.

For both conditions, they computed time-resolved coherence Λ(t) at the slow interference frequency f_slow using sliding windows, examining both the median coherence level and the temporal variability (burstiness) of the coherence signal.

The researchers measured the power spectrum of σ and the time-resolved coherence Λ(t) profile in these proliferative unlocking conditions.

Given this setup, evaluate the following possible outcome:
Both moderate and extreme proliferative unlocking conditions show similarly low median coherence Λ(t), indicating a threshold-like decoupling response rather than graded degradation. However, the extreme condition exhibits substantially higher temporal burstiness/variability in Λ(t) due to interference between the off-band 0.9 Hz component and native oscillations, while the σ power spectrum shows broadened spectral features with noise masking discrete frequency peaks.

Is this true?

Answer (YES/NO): NO